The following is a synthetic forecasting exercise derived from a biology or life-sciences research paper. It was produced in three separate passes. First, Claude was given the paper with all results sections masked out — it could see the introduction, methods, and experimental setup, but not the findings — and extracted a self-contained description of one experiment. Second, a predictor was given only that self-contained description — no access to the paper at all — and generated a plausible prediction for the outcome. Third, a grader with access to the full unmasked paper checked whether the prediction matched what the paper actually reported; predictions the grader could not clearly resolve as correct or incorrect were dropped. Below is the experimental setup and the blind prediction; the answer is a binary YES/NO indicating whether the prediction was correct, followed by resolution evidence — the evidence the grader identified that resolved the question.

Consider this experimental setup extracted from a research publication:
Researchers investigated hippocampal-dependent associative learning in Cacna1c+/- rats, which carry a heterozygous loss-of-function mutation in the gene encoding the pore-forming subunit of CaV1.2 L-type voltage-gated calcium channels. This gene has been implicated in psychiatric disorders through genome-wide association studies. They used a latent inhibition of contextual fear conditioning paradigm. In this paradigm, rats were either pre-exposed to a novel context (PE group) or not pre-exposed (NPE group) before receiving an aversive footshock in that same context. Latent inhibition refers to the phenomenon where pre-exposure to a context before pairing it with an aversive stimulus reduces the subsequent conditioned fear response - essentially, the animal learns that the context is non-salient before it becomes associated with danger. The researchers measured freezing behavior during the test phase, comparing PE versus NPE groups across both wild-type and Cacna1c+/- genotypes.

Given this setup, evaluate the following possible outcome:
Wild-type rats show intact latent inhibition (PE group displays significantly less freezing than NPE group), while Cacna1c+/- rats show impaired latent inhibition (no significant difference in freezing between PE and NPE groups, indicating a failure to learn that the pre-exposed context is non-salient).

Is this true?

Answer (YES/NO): YES